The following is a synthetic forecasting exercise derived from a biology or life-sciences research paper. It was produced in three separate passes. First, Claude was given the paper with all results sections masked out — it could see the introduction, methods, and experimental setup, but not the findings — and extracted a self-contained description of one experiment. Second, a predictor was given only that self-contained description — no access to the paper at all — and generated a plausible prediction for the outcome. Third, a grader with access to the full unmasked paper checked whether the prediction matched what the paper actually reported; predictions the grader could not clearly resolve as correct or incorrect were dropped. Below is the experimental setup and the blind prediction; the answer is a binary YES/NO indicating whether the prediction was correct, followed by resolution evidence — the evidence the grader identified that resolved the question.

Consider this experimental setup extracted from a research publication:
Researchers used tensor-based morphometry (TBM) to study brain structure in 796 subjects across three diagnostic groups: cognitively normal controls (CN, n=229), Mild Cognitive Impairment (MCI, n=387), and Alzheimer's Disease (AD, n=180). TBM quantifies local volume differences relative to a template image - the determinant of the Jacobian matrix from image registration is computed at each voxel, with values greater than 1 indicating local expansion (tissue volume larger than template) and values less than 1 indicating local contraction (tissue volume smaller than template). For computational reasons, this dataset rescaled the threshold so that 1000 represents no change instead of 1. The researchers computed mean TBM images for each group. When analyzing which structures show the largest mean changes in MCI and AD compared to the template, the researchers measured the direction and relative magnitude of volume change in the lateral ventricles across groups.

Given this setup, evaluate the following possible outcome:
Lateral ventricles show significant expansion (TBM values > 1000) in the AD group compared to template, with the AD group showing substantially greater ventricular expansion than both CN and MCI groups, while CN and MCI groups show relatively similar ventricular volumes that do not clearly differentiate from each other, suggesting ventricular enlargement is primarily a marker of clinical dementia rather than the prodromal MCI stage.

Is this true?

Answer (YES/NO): NO